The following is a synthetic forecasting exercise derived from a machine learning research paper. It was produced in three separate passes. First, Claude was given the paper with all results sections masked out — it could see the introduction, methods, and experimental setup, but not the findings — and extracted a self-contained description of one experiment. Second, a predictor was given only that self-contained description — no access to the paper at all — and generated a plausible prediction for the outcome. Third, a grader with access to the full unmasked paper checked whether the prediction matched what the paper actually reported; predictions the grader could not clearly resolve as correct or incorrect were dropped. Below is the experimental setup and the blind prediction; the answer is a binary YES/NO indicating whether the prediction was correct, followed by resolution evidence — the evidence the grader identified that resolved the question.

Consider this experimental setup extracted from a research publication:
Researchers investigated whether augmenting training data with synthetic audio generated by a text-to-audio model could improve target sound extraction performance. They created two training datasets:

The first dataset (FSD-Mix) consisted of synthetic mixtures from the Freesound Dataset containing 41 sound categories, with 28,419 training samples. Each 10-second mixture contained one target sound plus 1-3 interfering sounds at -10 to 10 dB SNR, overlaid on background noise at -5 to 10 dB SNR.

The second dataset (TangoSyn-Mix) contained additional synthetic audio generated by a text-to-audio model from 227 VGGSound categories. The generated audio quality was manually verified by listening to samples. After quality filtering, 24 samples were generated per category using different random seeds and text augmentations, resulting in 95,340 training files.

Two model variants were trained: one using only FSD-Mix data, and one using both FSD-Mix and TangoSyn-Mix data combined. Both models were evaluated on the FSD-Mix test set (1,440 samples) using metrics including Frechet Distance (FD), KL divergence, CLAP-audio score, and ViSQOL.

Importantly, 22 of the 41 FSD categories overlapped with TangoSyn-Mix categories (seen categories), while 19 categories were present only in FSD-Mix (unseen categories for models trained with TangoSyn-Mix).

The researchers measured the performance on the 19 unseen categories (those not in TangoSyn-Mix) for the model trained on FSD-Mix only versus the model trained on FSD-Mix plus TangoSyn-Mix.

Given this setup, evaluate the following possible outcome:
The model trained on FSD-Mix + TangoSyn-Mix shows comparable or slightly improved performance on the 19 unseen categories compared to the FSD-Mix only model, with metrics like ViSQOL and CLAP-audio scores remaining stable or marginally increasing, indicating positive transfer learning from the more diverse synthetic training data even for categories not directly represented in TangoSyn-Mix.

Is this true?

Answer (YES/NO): YES